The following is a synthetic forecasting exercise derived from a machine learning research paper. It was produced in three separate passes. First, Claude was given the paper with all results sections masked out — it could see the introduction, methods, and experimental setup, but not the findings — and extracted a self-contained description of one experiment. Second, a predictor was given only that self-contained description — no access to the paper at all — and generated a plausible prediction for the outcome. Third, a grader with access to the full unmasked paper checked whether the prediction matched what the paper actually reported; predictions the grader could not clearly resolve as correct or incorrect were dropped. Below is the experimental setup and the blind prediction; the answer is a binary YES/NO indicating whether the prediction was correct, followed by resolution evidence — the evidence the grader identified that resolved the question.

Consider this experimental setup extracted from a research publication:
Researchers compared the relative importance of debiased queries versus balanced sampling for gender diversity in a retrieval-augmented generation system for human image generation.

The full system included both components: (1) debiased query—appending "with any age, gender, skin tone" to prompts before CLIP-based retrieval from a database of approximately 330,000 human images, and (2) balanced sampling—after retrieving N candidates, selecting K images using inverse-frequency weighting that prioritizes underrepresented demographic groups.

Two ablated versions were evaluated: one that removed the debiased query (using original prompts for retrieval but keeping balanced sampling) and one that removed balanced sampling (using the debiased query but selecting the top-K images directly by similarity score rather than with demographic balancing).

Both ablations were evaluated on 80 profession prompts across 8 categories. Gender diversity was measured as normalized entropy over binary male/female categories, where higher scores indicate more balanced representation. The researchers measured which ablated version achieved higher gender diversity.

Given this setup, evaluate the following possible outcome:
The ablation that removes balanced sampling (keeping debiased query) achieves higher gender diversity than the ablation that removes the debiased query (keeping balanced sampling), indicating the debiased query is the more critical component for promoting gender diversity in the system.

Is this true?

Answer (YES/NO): NO